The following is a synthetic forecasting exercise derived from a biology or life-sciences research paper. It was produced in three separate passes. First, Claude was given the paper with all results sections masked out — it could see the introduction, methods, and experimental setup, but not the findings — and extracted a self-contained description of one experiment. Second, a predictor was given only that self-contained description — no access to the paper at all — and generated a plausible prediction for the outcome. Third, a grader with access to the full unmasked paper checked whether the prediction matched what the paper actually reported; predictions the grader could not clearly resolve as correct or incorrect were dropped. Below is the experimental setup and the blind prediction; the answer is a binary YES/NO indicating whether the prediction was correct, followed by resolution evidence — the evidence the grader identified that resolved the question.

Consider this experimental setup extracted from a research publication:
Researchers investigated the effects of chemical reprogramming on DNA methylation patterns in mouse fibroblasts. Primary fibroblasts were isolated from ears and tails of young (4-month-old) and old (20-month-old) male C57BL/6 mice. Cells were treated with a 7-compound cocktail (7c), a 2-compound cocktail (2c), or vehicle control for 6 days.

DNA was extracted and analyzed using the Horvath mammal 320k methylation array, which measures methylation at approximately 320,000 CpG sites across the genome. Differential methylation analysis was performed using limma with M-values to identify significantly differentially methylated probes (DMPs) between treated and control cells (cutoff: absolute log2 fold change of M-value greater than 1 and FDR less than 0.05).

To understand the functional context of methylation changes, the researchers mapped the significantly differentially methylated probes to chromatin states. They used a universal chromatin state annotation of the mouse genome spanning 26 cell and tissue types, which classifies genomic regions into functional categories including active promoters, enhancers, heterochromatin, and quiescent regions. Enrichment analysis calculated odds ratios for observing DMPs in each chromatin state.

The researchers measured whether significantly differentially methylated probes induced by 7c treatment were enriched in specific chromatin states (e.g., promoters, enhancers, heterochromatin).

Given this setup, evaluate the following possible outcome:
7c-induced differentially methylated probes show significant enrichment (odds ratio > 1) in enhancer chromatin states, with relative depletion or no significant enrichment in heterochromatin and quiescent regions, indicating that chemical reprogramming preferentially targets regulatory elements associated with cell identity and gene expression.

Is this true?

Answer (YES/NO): NO